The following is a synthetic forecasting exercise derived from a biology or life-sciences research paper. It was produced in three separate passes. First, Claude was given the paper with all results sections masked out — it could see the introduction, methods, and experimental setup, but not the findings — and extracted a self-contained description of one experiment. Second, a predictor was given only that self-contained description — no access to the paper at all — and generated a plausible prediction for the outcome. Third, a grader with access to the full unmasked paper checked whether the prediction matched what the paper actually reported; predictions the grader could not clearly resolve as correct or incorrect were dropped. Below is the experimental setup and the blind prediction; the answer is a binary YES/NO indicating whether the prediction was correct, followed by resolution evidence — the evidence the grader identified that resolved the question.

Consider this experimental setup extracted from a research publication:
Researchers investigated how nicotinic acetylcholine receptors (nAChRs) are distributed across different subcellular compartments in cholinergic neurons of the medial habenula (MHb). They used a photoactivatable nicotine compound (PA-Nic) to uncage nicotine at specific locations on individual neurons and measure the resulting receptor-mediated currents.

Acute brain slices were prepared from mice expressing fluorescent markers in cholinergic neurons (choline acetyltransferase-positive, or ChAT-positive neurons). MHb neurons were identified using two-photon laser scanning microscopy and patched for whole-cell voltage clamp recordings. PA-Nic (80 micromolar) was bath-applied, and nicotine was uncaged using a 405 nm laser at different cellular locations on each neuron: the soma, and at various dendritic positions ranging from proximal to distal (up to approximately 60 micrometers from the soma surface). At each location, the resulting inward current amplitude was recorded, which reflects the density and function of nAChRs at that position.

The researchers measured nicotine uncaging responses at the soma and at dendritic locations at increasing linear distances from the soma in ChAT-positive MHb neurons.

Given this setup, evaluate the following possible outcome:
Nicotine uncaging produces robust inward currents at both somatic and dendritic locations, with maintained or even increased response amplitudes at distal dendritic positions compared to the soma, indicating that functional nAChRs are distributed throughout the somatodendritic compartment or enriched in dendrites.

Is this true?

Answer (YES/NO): NO